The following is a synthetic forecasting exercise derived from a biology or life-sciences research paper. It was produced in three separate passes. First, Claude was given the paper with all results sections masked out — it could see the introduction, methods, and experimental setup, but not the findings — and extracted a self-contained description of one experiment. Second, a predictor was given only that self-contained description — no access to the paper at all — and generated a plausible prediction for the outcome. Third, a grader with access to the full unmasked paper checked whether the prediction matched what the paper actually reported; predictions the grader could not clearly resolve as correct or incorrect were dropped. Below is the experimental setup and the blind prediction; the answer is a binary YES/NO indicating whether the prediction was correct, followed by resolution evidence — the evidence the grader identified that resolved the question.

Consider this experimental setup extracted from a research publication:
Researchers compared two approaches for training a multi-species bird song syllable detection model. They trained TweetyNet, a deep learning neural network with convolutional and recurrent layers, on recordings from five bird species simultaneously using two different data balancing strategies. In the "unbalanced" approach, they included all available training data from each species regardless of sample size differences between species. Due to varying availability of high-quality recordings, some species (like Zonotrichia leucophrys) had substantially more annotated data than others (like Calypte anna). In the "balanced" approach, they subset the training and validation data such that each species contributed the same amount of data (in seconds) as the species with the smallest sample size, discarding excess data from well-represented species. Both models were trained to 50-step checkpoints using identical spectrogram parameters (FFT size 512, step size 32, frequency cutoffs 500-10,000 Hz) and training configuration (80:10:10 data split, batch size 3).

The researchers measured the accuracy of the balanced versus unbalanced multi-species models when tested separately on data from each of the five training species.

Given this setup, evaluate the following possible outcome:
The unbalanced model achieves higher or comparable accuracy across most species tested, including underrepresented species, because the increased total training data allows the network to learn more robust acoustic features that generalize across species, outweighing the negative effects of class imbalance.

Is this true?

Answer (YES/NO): NO